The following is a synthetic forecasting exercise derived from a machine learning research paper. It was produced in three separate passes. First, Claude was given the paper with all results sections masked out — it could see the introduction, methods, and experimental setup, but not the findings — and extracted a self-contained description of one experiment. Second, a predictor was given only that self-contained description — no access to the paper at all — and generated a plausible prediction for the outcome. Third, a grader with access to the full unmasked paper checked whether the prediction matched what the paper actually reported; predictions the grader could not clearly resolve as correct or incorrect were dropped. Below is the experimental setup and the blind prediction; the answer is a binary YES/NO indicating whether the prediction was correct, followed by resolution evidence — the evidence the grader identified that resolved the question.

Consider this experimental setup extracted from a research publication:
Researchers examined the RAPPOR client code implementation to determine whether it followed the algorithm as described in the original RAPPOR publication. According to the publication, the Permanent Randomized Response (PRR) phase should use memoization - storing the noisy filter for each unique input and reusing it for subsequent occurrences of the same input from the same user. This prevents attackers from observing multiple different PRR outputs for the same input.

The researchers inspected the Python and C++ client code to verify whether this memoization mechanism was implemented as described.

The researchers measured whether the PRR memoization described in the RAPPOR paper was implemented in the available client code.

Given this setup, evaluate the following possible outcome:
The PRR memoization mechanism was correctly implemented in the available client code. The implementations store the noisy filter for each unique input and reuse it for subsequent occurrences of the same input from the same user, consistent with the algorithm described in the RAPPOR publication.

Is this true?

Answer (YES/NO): NO